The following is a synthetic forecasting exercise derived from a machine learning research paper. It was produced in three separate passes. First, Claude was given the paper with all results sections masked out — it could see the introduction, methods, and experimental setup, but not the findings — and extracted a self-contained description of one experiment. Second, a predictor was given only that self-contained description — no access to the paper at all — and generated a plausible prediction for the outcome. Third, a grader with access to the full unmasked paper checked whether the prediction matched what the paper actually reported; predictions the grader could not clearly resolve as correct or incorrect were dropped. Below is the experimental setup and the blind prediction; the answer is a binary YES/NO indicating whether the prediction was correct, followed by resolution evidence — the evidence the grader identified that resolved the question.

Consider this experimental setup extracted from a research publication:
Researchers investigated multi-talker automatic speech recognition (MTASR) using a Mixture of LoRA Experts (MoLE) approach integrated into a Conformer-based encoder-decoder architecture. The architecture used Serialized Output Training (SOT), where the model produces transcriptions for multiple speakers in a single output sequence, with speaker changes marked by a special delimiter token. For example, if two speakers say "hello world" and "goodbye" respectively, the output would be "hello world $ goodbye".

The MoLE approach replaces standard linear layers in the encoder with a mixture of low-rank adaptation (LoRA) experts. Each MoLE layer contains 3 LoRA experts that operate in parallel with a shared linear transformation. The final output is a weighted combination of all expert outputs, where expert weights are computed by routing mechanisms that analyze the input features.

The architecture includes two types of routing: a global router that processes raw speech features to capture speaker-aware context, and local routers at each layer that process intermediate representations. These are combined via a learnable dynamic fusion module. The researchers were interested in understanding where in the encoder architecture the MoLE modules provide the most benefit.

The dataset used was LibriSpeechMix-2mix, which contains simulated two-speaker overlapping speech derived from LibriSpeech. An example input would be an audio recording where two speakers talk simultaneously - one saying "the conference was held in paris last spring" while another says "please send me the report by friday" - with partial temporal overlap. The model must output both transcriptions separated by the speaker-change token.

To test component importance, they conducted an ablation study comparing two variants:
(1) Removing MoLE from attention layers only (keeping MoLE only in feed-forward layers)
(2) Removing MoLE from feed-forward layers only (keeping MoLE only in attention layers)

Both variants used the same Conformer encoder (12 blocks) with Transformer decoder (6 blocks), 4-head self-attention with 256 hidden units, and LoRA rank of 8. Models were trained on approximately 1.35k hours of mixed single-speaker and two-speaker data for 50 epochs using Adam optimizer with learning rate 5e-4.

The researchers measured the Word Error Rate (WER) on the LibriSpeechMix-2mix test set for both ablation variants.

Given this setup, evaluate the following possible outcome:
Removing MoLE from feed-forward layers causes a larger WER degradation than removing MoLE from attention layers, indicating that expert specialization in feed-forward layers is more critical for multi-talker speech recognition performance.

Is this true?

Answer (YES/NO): YES